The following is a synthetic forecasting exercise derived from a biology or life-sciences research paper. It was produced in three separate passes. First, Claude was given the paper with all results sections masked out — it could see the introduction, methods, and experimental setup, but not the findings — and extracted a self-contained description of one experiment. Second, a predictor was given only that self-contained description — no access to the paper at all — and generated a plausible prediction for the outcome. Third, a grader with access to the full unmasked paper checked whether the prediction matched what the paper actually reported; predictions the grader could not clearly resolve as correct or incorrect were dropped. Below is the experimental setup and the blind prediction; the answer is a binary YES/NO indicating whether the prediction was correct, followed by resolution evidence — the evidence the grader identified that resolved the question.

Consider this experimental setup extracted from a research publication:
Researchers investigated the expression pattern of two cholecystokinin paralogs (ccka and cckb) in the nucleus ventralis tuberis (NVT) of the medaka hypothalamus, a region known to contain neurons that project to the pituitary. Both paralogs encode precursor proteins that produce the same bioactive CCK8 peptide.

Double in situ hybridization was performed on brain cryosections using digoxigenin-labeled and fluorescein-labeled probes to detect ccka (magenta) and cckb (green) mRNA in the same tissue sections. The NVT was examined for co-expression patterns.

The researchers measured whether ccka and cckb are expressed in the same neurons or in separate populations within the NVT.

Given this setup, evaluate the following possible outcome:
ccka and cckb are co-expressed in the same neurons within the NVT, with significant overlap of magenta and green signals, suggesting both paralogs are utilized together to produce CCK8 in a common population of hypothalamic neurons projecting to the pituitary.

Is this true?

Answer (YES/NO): YES